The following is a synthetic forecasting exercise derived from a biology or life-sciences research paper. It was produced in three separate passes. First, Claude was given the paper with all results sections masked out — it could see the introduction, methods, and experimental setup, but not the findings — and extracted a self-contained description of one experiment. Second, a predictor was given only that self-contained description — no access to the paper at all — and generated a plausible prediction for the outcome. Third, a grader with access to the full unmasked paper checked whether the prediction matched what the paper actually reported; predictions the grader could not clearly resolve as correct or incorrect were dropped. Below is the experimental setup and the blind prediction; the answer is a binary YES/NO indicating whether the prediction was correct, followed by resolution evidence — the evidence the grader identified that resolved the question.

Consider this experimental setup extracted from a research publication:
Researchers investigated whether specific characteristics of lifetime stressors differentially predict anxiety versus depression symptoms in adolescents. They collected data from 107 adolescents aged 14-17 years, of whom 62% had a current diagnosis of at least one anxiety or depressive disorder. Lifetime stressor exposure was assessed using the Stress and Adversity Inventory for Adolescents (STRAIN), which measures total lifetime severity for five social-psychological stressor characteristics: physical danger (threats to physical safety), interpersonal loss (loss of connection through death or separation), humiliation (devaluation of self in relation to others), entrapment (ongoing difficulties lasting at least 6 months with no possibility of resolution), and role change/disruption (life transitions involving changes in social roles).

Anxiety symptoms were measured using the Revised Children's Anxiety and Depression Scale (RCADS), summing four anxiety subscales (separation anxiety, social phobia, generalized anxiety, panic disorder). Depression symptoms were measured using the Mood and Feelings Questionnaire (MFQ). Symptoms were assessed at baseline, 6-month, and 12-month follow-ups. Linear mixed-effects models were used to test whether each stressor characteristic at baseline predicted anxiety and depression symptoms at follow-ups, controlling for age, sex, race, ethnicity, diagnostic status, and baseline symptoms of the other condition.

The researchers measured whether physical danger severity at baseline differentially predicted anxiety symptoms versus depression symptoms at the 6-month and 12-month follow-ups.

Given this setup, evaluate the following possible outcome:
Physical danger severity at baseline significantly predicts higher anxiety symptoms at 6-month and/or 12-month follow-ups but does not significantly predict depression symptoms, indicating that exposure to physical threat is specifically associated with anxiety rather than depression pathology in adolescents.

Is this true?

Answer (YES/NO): YES